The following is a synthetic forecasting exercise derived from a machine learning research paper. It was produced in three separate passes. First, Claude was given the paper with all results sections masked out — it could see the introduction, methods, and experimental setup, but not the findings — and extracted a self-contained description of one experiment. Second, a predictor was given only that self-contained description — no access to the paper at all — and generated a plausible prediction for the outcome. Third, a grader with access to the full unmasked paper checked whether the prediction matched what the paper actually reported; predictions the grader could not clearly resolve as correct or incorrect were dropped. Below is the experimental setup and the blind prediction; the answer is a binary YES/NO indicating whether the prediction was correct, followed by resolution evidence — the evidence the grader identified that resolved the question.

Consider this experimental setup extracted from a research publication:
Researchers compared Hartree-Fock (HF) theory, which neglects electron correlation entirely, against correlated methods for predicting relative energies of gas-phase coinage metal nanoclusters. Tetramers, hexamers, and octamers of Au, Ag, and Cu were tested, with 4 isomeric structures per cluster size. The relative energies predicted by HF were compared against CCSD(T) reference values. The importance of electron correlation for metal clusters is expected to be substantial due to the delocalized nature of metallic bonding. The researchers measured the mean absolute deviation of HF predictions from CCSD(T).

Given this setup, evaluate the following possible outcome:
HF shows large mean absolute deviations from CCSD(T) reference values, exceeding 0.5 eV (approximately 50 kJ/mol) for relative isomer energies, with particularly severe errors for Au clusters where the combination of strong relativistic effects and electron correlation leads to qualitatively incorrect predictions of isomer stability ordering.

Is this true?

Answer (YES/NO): NO